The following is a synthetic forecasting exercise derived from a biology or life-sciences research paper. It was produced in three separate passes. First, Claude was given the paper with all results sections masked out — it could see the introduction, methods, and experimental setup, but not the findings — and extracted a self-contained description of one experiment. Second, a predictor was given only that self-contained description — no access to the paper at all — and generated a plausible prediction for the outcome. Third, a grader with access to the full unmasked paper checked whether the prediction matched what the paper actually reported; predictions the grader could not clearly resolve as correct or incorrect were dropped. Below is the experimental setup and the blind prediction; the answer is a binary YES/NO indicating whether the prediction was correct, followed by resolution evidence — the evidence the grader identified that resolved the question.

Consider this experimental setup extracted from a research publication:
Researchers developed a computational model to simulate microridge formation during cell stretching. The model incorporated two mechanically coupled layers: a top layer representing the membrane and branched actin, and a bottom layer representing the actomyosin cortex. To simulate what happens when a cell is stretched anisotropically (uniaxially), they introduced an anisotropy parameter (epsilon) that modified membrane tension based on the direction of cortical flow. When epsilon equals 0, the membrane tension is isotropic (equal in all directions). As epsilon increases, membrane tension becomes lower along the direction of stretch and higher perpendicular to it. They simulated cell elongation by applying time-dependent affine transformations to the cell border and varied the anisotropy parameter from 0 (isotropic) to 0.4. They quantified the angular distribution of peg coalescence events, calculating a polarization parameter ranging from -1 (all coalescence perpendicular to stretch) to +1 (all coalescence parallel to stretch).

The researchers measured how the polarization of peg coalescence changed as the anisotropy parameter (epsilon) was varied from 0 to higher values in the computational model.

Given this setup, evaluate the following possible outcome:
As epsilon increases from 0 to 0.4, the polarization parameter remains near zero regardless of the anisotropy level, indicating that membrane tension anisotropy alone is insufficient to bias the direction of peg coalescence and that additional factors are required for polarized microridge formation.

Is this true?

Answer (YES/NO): NO